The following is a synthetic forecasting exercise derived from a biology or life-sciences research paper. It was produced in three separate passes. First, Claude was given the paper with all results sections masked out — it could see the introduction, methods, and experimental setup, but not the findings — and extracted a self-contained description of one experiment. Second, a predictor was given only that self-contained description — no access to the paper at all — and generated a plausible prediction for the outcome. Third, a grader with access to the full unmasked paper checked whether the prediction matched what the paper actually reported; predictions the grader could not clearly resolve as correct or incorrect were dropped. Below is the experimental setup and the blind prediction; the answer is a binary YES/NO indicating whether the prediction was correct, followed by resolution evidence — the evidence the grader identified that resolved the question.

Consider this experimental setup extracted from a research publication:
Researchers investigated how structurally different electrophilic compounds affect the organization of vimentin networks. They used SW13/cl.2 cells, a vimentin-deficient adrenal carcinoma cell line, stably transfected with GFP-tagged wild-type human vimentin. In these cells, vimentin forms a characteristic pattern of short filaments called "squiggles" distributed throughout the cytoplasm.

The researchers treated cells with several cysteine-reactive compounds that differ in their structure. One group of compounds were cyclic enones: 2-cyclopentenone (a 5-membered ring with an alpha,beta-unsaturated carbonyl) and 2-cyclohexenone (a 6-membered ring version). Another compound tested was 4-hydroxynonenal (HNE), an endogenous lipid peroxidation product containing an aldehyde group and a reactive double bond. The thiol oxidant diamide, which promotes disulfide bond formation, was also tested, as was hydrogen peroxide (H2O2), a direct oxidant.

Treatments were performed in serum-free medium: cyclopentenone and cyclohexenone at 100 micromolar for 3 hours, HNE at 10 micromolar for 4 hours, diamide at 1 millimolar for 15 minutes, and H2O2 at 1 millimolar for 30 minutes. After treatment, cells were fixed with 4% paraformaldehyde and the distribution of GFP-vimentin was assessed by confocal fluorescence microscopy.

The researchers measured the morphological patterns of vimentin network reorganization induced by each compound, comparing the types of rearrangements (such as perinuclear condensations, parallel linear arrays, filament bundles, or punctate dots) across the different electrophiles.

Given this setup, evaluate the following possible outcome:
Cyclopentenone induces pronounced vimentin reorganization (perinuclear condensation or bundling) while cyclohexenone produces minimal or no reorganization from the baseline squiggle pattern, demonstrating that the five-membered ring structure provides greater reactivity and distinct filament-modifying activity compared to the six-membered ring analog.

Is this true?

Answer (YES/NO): NO